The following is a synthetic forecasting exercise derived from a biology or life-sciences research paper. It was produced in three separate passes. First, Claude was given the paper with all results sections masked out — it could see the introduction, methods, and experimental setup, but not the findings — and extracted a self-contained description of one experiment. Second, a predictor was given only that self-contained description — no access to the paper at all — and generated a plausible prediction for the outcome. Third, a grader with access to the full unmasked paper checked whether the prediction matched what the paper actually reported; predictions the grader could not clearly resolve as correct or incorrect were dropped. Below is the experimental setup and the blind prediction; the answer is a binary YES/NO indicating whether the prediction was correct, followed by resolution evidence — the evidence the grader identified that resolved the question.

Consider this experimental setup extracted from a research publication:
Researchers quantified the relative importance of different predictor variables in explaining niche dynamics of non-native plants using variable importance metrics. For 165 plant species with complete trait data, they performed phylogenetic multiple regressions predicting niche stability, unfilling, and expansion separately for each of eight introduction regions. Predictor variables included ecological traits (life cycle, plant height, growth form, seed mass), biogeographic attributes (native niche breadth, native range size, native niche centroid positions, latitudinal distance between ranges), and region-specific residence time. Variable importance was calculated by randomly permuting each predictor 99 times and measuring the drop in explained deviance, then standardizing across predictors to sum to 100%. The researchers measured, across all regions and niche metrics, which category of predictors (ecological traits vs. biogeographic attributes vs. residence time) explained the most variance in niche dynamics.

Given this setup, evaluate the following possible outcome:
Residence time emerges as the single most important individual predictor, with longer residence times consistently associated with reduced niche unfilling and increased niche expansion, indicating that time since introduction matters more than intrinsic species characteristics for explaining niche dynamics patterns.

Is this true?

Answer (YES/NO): NO